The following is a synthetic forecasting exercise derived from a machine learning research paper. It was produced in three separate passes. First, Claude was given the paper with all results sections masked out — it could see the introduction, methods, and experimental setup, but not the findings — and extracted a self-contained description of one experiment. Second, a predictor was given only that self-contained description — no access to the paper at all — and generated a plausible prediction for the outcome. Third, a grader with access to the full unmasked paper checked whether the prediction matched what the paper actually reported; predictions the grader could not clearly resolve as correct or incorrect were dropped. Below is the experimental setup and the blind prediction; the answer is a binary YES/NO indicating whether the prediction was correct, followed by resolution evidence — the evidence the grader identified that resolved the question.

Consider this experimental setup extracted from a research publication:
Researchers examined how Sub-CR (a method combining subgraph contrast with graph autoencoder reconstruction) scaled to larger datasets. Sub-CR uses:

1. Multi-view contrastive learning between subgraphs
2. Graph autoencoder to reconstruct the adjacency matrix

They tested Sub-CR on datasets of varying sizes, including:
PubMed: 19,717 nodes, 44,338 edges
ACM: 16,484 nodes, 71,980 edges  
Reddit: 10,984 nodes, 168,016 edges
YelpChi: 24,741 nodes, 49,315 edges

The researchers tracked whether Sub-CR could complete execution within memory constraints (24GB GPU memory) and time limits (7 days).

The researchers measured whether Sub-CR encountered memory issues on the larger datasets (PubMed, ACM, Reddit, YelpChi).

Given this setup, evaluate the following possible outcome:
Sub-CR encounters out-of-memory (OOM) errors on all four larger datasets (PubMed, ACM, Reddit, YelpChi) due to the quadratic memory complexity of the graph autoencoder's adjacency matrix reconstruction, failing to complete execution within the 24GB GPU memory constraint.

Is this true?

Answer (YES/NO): YES